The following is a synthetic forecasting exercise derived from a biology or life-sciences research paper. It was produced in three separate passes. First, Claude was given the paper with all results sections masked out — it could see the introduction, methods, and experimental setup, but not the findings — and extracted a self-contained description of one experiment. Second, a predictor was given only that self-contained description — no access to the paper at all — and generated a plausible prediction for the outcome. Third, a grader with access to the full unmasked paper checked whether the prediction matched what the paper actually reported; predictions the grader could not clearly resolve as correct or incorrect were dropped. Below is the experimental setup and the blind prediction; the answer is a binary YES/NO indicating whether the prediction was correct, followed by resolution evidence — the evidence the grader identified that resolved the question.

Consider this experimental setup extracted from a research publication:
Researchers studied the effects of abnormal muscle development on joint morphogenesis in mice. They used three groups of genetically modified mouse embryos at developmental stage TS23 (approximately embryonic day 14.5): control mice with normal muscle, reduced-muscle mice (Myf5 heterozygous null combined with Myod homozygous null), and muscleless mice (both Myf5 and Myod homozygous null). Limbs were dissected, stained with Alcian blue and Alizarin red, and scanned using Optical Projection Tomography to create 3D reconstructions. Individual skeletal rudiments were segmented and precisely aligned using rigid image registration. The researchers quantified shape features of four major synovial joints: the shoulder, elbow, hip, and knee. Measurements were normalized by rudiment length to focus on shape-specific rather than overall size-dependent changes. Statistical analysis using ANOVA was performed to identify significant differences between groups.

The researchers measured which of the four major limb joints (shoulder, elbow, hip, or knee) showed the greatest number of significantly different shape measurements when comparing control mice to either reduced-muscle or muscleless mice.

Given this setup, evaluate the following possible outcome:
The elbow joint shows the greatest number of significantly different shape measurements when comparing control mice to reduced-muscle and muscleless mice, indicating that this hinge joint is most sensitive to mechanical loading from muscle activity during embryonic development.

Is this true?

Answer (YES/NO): YES